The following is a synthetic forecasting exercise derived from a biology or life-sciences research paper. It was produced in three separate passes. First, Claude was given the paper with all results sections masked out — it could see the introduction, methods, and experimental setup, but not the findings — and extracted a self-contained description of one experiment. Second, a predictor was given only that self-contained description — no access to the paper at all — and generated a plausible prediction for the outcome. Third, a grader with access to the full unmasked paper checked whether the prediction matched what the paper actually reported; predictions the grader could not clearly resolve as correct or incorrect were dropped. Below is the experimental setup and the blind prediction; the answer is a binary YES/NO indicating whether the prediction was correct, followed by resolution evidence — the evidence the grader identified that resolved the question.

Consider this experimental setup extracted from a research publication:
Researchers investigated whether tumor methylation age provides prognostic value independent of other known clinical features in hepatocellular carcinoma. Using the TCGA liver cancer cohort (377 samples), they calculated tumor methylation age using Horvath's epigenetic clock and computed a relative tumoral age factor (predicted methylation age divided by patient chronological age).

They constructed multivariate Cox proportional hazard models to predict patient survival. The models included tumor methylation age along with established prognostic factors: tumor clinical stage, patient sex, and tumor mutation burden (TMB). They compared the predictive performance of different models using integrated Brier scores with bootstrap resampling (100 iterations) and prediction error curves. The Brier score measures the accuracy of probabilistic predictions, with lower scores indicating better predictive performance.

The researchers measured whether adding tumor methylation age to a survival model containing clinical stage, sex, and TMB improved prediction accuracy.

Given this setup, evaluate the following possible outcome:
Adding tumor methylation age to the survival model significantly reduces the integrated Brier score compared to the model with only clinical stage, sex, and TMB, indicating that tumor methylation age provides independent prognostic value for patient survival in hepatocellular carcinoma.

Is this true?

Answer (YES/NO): YES